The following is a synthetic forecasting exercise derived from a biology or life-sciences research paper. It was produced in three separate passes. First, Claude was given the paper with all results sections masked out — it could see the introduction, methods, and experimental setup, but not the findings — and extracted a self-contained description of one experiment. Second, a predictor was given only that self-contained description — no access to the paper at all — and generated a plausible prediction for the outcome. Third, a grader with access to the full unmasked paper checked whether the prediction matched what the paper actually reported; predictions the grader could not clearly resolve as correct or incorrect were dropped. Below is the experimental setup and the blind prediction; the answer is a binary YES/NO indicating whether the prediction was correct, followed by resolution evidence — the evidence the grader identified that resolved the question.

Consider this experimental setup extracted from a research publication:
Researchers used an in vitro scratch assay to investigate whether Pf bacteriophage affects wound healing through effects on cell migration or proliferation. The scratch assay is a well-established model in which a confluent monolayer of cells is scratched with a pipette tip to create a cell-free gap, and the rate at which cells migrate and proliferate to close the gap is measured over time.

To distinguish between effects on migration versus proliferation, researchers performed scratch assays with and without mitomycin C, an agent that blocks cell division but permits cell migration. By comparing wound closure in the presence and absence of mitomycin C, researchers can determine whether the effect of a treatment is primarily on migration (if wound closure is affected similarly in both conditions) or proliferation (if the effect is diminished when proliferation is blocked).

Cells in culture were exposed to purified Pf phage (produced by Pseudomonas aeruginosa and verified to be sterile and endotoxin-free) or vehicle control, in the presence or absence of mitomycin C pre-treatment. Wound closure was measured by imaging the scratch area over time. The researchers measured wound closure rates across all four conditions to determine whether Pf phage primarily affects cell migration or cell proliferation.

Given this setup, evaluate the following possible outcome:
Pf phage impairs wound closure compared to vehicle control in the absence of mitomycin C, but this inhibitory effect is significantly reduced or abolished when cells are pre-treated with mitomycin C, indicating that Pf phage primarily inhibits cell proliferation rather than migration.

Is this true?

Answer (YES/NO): NO